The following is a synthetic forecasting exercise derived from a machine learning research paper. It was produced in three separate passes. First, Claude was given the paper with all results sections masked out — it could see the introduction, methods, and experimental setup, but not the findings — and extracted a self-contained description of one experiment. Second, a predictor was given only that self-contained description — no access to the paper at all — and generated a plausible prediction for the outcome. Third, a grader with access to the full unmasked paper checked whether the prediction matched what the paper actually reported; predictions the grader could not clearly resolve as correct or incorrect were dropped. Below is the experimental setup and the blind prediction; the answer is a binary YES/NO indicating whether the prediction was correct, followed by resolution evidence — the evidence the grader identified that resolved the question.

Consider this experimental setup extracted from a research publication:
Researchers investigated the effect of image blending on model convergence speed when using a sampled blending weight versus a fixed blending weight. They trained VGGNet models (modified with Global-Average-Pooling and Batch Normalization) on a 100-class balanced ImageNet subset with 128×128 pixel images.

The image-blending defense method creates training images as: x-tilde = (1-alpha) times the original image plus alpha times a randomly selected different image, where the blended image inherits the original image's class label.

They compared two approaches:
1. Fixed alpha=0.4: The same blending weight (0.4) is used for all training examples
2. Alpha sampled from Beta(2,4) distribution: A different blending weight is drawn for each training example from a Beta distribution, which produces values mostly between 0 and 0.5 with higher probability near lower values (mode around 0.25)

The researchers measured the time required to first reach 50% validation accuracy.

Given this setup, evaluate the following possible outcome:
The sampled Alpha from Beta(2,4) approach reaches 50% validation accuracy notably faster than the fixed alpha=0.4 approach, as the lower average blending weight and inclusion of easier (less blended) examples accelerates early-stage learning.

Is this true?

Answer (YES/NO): YES